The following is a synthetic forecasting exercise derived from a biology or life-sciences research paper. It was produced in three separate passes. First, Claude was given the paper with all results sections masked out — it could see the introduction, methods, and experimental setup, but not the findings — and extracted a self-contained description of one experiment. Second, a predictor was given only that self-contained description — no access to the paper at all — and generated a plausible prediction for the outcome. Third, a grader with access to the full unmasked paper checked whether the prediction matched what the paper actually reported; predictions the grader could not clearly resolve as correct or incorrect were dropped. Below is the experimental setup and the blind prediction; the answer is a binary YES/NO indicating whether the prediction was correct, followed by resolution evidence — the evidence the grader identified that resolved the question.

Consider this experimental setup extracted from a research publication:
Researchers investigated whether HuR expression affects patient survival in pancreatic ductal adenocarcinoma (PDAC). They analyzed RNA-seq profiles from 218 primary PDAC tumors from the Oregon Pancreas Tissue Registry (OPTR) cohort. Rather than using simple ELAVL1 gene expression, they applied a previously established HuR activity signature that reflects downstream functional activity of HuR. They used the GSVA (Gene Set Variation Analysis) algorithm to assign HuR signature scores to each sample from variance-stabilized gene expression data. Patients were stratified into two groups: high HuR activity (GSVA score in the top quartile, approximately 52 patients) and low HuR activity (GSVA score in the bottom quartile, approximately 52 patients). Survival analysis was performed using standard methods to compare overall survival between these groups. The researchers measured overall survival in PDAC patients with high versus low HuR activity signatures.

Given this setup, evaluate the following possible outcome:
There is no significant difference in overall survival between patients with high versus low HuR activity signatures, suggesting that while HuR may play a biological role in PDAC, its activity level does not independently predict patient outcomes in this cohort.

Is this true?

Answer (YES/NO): NO